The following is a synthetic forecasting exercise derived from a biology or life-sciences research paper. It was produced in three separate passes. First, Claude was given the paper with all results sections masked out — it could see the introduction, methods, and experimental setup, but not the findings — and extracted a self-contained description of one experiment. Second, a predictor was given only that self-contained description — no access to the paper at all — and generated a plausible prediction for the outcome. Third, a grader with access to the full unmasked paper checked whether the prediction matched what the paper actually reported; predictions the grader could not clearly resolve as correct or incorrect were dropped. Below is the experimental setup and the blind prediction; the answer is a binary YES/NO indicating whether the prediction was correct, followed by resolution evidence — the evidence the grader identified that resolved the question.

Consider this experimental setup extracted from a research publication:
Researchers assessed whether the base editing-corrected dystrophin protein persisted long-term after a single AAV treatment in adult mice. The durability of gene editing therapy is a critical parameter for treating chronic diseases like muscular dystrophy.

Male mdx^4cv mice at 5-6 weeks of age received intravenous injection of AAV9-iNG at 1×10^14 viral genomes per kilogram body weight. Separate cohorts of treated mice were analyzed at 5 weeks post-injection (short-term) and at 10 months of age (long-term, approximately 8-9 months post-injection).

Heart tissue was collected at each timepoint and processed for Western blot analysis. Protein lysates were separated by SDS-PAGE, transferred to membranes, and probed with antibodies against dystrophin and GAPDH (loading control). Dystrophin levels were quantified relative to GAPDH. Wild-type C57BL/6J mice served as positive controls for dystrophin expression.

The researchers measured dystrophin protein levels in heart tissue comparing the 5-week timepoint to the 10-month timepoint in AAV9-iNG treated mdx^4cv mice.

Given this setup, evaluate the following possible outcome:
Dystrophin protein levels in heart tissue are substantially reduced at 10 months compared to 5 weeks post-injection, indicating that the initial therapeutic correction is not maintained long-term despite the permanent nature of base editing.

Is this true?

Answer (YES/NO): NO